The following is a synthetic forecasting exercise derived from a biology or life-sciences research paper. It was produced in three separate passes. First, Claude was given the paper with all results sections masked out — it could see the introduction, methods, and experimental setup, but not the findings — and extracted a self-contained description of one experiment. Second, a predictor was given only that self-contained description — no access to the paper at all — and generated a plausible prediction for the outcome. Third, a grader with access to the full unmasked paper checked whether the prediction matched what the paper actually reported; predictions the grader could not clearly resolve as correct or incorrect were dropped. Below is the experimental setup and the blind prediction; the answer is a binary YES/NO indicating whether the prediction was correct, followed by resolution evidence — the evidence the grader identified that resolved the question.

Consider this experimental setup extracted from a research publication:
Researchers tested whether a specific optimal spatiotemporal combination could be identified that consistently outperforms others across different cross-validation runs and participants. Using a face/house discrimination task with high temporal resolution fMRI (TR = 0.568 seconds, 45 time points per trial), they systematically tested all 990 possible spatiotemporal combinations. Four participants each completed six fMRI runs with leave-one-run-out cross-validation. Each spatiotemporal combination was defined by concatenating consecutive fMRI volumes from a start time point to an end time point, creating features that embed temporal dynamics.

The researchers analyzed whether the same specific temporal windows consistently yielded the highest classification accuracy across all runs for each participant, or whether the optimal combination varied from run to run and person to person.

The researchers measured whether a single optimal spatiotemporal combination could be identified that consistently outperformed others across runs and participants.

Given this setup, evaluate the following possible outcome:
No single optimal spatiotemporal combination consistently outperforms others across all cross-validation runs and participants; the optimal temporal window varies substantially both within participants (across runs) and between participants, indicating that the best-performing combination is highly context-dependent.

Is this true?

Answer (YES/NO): YES